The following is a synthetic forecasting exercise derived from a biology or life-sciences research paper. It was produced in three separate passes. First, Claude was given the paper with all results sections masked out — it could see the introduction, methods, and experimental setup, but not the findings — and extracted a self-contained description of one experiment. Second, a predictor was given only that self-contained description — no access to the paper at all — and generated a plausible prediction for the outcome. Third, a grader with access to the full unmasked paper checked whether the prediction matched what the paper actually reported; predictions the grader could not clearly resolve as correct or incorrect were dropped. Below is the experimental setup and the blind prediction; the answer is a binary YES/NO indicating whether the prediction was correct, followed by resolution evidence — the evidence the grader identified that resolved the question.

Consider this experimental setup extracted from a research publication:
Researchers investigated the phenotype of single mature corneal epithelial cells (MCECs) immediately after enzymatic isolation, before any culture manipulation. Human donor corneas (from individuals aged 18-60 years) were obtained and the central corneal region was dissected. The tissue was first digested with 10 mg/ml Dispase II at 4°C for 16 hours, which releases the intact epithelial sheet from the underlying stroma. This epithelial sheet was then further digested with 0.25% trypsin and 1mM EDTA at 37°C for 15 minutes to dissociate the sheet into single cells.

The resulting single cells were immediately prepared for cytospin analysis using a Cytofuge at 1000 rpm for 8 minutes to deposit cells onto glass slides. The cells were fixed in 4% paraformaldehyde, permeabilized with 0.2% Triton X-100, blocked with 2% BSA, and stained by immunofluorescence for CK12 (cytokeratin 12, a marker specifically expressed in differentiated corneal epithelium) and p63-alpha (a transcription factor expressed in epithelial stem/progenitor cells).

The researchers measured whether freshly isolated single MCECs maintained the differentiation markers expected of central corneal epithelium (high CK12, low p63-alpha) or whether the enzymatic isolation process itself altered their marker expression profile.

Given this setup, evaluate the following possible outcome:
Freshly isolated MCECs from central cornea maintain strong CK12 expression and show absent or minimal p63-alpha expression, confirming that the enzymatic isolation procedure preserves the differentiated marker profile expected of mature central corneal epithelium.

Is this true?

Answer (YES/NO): NO